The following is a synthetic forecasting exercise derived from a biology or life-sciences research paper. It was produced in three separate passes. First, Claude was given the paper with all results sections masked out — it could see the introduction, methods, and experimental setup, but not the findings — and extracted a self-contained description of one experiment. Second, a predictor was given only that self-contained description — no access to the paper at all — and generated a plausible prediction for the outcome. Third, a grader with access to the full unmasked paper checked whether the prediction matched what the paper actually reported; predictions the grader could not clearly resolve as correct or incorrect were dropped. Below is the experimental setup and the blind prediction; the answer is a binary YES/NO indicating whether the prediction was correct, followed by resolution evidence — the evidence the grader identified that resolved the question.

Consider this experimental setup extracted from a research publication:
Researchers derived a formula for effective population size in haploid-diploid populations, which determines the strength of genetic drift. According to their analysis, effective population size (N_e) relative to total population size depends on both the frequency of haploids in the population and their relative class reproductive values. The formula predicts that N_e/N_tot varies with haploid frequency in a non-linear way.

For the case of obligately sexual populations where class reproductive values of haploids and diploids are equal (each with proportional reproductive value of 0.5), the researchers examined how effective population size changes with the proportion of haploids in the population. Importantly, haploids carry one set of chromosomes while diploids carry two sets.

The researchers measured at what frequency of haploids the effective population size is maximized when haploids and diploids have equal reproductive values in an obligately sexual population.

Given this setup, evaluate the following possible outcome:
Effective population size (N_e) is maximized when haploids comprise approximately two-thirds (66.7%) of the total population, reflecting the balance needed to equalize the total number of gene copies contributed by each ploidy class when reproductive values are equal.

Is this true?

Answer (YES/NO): YES